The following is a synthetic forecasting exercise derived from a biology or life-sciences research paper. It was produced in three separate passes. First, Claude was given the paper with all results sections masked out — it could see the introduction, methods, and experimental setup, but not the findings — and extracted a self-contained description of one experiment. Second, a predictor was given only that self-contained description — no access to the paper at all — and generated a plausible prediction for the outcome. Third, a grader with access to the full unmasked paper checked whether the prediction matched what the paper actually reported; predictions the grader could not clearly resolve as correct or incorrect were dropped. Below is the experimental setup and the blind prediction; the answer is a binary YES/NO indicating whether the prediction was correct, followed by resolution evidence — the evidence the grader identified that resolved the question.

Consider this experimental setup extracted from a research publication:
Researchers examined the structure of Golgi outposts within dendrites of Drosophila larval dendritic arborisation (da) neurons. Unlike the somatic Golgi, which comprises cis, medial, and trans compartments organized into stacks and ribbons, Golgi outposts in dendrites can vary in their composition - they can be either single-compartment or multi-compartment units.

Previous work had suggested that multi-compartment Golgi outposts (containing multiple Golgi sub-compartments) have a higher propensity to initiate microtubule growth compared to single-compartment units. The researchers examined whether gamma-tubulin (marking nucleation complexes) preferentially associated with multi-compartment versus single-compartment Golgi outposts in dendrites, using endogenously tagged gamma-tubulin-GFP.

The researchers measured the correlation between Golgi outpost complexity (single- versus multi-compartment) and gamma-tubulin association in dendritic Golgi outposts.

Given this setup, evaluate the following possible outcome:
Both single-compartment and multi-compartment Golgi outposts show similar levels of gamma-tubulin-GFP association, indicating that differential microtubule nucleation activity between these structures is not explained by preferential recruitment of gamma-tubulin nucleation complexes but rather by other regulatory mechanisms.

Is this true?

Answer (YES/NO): NO